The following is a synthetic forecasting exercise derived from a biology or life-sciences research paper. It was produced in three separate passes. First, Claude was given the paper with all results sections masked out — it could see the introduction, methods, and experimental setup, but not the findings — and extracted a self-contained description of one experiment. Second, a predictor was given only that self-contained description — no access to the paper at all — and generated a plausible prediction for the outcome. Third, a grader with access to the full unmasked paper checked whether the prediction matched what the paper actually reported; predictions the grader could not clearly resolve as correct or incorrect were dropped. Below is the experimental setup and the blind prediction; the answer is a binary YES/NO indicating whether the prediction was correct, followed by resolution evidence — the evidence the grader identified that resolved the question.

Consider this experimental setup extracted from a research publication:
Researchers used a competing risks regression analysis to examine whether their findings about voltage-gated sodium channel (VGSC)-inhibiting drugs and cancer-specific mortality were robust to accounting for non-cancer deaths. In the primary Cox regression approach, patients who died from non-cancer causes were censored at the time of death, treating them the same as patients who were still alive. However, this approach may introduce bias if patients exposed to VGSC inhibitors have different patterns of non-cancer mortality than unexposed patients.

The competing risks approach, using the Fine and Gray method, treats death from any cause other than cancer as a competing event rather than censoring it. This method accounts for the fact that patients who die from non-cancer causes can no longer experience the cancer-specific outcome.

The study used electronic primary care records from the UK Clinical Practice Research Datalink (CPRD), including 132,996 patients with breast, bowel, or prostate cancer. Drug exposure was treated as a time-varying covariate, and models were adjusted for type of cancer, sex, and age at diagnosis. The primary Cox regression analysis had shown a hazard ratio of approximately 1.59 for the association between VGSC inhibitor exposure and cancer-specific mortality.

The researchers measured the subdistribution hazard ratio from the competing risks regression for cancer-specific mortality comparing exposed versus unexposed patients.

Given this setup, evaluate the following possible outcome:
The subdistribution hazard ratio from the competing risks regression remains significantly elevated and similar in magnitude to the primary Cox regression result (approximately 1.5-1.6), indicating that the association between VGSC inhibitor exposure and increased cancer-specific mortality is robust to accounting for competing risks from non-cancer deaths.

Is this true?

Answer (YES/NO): YES